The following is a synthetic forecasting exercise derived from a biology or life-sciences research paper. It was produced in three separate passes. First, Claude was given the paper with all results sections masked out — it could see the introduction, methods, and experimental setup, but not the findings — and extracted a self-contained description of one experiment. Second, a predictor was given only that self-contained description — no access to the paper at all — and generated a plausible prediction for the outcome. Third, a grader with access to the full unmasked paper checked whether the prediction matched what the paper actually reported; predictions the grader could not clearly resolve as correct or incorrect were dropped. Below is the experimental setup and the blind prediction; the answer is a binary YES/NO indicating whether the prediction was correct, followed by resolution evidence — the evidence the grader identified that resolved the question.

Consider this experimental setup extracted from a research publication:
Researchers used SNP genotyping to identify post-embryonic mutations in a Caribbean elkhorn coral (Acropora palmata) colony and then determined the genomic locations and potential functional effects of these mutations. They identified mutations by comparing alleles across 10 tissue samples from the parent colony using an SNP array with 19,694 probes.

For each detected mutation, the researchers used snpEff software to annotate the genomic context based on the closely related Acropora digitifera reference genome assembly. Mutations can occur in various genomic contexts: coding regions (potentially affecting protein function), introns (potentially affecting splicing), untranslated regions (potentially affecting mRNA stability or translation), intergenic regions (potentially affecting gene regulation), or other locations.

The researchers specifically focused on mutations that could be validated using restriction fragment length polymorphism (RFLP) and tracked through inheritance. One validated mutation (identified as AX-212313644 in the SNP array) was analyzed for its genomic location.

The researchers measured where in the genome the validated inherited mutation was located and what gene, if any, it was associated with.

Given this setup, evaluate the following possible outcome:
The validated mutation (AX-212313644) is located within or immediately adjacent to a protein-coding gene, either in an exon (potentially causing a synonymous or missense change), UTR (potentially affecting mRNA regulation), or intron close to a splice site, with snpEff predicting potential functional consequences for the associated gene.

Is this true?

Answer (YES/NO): NO